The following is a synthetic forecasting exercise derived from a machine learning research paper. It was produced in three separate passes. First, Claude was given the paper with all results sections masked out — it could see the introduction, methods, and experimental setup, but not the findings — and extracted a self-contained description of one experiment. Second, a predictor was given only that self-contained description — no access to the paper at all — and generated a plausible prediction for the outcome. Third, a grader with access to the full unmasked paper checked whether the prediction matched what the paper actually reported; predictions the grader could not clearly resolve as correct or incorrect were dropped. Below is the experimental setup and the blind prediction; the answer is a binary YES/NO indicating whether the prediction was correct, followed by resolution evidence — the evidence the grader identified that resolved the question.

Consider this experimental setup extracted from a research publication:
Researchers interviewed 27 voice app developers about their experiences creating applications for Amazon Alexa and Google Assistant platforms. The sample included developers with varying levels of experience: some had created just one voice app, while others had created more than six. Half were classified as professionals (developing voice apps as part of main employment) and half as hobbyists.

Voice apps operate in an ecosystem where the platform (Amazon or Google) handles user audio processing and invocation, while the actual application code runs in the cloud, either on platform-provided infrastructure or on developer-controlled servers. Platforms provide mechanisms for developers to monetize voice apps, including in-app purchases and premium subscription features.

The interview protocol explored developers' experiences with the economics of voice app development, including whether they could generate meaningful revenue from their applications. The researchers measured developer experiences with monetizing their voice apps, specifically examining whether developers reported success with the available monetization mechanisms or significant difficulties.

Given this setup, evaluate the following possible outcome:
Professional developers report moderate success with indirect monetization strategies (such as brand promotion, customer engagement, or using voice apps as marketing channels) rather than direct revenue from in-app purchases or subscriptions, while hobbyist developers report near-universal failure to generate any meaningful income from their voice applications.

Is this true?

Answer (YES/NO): YES